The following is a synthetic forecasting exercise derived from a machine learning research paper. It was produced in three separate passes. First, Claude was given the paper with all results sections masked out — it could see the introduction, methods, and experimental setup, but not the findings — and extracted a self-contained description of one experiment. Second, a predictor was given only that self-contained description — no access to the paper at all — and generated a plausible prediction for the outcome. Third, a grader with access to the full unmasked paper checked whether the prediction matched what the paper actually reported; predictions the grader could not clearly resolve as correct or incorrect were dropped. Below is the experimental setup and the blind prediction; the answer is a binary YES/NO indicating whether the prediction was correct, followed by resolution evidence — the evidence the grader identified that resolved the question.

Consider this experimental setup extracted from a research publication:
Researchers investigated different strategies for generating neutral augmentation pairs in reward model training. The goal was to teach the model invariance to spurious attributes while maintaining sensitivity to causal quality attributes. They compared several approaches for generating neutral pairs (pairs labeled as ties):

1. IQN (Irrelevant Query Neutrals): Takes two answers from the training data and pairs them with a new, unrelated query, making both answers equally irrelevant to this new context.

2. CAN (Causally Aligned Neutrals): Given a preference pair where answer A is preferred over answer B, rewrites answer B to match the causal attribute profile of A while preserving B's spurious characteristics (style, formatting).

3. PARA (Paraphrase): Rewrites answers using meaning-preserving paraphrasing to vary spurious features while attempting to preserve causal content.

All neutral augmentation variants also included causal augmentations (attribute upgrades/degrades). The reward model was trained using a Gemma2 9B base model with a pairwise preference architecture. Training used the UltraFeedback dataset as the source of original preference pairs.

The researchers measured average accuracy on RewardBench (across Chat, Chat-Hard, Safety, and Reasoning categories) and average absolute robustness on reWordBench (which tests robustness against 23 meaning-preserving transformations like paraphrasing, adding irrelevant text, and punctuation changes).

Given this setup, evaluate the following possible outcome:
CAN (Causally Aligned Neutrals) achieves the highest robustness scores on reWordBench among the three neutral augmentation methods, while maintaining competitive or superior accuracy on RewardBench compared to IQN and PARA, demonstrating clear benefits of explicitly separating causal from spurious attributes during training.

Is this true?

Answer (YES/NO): NO